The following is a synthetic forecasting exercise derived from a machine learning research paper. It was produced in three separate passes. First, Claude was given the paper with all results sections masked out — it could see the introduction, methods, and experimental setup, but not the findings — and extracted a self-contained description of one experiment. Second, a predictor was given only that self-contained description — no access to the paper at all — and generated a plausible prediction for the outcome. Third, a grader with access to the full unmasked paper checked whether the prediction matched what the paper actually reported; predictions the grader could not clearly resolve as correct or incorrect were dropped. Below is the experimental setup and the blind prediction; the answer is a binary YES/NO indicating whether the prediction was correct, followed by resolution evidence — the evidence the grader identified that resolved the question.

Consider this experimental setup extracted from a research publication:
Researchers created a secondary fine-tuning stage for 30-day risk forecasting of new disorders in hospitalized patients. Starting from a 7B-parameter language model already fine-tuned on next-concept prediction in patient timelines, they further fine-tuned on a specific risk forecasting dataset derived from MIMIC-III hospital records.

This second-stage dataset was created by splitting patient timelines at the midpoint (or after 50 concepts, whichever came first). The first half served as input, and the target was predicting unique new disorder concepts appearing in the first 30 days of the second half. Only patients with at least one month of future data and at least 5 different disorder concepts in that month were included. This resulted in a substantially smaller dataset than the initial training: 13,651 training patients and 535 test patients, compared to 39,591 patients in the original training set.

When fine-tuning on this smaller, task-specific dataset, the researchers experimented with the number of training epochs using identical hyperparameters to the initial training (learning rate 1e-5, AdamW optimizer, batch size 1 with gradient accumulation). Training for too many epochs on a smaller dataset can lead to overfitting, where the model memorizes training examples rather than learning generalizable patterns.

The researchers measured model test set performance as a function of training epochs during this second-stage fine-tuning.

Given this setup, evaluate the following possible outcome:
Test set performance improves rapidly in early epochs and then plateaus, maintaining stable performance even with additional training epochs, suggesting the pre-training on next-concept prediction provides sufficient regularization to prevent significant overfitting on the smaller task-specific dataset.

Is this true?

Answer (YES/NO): NO